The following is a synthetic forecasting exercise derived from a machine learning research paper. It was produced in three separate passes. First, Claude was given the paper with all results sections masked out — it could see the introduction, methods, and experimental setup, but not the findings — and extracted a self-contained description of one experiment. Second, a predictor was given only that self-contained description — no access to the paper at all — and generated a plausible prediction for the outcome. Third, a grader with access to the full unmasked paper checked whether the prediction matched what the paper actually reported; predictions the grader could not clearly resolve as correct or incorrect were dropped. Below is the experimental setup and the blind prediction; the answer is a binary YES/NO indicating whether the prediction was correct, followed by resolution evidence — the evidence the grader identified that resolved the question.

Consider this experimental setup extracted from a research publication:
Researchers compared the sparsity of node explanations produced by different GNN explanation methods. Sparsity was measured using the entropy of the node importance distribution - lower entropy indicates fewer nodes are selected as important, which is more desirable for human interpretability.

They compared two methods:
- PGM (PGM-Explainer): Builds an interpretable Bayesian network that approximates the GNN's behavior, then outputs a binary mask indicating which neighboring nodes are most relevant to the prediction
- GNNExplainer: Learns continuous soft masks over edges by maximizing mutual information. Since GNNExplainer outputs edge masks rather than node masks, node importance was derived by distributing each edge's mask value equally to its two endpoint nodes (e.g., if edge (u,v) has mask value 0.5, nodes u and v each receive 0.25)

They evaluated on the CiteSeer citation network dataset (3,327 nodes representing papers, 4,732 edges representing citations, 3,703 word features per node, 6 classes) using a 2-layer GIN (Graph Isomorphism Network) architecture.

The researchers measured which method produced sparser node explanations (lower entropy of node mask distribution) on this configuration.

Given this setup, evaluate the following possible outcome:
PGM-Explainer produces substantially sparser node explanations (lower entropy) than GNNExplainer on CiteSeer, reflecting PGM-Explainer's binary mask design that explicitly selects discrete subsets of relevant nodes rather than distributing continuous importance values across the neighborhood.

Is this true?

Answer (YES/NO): YES